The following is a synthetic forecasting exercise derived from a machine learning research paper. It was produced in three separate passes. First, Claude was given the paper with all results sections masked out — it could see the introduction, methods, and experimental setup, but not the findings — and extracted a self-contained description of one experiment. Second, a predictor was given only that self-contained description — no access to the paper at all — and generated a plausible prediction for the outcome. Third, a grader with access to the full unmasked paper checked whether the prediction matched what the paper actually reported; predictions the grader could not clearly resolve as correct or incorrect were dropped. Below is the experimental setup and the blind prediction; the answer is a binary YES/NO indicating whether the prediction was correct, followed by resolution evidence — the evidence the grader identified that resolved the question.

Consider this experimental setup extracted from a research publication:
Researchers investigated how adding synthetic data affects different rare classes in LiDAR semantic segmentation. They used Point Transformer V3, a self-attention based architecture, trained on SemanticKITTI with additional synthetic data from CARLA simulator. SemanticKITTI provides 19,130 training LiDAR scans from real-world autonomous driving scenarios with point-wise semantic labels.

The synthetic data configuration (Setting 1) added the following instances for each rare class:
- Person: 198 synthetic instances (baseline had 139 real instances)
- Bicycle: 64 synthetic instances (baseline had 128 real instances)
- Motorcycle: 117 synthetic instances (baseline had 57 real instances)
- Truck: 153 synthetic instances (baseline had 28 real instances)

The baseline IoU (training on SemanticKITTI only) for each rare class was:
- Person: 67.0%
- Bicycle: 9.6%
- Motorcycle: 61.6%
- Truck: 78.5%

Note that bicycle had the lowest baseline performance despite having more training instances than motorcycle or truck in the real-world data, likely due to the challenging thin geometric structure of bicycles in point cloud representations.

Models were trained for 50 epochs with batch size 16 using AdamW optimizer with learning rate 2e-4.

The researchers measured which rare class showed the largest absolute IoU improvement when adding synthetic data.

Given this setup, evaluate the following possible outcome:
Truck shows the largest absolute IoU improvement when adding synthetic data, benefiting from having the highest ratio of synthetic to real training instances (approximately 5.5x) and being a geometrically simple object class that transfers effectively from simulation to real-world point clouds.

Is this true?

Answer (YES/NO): YES